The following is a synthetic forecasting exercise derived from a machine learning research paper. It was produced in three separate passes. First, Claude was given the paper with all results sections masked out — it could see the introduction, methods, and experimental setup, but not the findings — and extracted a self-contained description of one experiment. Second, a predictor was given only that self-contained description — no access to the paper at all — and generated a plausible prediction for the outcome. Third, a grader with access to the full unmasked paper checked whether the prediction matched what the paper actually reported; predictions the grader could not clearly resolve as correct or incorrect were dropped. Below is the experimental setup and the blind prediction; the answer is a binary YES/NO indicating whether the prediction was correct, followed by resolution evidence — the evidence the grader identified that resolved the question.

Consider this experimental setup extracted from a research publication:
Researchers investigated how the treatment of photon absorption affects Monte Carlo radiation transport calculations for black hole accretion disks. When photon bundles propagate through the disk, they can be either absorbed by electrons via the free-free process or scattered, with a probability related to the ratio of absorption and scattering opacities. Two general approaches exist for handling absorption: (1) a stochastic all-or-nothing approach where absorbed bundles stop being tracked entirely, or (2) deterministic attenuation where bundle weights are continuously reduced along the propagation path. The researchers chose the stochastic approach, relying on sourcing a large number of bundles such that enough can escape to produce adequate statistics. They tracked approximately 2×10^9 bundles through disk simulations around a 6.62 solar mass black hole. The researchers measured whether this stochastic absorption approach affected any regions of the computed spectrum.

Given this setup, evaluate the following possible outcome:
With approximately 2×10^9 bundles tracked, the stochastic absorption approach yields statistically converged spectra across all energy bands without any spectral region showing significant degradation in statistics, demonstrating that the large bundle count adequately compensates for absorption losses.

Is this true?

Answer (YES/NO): NO